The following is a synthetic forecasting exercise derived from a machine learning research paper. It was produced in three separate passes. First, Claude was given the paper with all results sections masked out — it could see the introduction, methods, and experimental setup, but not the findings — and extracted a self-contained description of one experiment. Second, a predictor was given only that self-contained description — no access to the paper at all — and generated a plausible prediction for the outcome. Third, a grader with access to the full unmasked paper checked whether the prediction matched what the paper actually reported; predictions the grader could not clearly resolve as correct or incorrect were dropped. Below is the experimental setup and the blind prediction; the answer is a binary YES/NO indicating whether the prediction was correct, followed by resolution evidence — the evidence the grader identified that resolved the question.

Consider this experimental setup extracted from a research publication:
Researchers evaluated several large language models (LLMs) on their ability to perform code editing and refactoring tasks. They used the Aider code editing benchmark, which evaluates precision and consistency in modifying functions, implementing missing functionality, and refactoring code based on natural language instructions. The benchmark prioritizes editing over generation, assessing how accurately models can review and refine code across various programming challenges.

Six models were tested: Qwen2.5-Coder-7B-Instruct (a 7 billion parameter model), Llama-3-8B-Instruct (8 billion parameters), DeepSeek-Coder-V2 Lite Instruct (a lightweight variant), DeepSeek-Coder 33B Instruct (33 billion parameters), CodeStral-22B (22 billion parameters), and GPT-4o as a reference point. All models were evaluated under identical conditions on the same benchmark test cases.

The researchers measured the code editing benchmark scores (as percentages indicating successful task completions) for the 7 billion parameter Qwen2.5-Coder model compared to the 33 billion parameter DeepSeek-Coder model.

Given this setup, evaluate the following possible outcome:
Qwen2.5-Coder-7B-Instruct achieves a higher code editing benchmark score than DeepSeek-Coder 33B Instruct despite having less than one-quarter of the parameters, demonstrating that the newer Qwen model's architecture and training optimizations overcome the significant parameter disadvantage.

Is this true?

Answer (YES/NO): YES